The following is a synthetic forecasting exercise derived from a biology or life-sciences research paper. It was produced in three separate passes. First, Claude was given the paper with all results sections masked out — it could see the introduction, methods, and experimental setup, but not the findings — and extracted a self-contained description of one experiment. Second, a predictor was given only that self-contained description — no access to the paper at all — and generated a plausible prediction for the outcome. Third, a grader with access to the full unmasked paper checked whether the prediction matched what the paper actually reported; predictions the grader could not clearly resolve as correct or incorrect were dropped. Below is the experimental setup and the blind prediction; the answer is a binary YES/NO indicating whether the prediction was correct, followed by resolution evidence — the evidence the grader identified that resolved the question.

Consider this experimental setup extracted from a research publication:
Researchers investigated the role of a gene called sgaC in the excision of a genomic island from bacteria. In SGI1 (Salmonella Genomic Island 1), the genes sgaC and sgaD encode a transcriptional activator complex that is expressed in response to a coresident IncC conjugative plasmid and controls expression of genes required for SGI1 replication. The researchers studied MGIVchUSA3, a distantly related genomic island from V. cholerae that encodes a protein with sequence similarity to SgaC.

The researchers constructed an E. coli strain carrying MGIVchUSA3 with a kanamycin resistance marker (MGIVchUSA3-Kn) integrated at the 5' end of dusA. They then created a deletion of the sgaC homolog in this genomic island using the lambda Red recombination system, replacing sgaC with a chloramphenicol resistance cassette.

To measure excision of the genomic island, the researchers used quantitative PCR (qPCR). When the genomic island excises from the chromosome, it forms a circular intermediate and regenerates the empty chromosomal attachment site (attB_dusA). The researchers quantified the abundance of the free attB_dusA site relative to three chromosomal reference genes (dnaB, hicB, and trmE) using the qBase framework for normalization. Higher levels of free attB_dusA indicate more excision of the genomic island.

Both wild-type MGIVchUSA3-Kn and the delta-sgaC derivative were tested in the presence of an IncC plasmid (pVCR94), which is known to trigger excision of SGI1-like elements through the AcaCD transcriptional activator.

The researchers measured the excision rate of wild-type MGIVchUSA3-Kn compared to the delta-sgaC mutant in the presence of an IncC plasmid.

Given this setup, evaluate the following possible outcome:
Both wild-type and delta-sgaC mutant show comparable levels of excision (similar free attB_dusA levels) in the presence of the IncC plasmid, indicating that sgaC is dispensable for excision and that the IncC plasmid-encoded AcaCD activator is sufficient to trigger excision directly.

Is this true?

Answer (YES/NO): NO